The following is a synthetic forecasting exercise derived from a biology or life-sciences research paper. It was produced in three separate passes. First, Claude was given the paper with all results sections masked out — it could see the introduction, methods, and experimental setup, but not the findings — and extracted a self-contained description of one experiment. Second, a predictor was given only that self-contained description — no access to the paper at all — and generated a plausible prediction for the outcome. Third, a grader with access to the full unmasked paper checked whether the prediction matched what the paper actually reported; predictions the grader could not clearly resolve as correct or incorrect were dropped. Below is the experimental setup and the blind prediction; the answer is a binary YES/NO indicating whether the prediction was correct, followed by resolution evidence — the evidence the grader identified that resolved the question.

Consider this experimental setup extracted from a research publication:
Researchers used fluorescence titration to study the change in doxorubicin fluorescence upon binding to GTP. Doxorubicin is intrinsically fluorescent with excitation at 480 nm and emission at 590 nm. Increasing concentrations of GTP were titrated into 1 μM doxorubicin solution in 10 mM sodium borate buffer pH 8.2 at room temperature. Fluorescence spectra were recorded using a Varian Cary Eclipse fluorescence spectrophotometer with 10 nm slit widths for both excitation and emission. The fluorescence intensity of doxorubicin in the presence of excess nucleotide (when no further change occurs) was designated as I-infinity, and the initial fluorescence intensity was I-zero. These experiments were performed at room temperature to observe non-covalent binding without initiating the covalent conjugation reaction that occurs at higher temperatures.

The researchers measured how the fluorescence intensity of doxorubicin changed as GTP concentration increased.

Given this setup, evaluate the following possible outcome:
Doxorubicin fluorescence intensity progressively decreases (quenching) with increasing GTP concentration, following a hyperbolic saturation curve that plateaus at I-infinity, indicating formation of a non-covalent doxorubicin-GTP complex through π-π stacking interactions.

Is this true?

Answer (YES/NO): NO